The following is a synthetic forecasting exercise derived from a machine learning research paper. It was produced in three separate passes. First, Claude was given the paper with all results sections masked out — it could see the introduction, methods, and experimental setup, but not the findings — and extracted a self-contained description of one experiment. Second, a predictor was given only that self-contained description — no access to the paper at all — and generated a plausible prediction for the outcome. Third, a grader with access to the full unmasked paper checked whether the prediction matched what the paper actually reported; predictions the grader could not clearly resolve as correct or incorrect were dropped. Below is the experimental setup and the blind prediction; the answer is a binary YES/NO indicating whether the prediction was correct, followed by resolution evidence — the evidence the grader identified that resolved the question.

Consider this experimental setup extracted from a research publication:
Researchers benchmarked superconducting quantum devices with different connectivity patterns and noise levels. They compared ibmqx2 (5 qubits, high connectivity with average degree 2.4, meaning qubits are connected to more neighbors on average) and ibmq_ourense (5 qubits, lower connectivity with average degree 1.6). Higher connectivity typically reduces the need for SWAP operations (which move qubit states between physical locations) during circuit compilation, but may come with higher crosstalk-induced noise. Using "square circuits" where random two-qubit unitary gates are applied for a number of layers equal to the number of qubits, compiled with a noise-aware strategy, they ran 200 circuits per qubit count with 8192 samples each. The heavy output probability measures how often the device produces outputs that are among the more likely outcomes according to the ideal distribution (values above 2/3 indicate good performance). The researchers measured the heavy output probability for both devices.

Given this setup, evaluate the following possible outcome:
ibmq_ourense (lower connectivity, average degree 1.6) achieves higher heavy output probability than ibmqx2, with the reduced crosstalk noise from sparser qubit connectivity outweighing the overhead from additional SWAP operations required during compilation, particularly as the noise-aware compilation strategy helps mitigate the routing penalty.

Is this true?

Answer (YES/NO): YES